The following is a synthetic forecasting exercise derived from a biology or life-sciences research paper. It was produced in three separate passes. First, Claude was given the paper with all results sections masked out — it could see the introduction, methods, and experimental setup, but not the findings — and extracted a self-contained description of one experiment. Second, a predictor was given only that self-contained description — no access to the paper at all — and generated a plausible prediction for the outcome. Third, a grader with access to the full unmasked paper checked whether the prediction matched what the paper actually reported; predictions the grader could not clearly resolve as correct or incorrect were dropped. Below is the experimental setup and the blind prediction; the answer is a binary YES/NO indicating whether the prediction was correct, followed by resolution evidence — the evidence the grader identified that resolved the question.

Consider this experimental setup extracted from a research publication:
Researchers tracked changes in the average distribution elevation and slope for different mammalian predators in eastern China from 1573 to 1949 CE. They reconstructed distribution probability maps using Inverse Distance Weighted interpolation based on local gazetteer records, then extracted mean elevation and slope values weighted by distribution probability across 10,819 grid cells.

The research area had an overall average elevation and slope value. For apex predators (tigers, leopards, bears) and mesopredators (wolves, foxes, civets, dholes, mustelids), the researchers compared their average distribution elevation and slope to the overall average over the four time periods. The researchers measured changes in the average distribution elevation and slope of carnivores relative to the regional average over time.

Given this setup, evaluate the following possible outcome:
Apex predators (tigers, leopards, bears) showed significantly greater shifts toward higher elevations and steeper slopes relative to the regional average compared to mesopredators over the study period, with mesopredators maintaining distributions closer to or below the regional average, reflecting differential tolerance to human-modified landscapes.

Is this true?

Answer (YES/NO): NO